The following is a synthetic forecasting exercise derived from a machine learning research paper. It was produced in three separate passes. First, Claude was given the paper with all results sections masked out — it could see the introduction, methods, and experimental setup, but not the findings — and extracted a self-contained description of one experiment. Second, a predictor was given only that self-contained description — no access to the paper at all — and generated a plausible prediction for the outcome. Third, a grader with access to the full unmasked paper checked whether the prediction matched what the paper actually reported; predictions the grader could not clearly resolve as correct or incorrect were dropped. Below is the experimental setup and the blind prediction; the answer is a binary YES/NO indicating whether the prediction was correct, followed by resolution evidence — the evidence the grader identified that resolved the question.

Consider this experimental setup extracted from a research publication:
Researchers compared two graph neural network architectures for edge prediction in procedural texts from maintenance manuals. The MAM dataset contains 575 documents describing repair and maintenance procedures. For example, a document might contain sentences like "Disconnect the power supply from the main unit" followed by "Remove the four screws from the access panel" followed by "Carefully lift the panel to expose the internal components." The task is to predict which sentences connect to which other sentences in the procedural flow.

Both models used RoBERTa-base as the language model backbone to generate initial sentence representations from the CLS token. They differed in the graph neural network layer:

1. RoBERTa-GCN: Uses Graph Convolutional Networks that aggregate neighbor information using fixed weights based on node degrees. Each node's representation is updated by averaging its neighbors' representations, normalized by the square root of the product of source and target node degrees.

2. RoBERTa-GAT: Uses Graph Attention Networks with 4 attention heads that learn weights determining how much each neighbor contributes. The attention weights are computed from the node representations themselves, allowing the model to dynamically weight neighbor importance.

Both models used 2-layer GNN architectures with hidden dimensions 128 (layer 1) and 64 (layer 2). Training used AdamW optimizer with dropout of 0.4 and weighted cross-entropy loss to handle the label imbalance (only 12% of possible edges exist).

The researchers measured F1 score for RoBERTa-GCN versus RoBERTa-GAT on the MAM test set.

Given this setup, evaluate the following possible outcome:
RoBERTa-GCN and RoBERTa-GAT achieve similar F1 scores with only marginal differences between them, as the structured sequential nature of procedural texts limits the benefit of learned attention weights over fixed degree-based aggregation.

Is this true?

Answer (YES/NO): NO